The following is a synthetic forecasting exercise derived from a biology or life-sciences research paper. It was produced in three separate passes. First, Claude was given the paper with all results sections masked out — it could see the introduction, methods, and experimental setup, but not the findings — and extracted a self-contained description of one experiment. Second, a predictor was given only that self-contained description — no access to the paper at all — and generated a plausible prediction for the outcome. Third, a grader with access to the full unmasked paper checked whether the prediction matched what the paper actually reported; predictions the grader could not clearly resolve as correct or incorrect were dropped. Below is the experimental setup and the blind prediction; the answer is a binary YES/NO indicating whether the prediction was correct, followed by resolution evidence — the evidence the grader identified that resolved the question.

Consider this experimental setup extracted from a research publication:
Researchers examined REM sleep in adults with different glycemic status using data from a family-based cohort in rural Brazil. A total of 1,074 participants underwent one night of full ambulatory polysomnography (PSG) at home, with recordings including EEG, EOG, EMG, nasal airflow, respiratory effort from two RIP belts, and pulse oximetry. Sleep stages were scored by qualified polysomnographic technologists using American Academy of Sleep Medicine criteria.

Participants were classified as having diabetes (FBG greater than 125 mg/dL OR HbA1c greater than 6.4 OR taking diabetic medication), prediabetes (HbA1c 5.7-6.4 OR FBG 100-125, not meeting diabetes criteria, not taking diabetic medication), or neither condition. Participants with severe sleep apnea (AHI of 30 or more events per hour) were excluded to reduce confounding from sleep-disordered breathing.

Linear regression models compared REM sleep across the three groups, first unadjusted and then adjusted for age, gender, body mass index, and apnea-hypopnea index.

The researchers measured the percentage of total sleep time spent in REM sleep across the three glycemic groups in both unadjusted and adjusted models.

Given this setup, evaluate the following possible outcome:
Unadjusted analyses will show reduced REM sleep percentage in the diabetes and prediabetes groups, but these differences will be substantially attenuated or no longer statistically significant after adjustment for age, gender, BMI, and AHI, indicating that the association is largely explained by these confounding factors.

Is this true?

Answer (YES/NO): NO